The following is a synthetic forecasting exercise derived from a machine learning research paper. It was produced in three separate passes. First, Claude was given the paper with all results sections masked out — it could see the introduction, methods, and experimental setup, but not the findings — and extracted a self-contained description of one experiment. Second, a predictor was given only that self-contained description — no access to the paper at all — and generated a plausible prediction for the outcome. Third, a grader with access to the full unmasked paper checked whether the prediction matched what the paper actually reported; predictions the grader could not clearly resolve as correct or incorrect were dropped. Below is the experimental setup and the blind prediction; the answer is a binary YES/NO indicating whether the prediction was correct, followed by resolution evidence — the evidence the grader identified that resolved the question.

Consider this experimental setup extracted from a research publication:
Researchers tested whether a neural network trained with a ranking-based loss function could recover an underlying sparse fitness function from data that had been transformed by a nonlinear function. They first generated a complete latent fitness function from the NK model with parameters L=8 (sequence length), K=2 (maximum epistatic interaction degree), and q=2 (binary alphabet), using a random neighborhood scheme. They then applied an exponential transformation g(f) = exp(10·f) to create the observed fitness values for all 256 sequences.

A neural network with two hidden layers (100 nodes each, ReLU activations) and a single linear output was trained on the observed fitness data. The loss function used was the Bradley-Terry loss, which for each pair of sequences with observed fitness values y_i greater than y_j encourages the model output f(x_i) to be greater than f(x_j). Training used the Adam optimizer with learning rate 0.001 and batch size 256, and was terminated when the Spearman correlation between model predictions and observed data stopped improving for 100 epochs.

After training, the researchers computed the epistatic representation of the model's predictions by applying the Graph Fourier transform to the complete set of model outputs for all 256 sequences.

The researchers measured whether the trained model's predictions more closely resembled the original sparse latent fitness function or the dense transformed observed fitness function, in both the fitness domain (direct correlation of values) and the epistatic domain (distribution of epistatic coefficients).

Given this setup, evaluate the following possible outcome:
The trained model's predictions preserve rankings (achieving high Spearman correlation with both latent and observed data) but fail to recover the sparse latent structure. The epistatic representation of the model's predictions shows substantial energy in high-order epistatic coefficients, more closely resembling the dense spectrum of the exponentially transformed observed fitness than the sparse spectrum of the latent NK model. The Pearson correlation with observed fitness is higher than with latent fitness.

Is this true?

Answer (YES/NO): NO